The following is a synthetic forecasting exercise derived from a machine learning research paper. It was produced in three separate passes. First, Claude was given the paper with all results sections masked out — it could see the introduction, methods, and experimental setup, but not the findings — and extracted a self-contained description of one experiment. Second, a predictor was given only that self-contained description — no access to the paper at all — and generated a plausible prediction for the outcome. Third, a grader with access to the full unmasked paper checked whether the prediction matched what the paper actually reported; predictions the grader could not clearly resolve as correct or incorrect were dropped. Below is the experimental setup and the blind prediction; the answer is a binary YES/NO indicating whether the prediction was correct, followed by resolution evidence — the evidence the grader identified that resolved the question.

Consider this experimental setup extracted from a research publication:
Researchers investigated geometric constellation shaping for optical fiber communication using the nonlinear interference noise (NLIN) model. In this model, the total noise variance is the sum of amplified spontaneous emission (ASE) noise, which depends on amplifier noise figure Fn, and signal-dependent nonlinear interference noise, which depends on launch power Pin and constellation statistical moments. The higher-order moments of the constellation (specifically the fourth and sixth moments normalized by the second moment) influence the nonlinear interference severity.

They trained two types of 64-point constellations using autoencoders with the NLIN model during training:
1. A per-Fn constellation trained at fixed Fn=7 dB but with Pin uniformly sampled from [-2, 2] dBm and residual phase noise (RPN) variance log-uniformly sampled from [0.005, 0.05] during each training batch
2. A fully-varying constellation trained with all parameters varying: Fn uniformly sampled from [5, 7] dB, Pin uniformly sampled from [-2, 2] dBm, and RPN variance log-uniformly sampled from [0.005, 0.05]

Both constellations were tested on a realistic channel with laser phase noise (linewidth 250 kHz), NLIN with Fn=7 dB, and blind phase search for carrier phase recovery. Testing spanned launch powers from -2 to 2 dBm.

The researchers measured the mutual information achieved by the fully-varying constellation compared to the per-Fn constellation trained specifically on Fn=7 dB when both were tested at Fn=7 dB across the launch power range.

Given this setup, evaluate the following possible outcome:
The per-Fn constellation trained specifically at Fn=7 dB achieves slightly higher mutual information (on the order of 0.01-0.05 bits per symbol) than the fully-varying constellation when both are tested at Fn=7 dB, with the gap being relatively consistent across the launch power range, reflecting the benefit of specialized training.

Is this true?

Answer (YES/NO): NO